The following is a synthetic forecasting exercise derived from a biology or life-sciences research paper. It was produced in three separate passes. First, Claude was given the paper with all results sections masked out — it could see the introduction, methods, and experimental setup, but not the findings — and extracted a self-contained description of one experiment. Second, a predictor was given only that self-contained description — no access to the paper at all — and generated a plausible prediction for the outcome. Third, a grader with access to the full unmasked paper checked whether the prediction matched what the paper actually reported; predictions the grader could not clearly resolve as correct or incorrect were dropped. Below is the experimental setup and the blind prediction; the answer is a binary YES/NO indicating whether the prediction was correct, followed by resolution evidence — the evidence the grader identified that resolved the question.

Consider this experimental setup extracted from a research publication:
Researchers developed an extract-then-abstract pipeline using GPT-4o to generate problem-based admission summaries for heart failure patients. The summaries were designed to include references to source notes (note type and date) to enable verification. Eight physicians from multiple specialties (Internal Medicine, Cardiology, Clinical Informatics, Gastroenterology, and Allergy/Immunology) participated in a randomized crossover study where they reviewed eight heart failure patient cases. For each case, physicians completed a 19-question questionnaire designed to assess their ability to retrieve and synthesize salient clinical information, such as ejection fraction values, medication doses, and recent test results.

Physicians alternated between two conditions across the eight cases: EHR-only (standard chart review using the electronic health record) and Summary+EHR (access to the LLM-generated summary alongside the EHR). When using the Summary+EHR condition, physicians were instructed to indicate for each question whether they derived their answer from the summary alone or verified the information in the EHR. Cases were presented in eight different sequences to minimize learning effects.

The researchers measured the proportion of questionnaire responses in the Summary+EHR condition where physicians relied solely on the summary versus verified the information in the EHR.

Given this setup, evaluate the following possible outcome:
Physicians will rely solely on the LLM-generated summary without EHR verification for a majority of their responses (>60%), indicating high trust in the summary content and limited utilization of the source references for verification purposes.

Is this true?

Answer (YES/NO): YES